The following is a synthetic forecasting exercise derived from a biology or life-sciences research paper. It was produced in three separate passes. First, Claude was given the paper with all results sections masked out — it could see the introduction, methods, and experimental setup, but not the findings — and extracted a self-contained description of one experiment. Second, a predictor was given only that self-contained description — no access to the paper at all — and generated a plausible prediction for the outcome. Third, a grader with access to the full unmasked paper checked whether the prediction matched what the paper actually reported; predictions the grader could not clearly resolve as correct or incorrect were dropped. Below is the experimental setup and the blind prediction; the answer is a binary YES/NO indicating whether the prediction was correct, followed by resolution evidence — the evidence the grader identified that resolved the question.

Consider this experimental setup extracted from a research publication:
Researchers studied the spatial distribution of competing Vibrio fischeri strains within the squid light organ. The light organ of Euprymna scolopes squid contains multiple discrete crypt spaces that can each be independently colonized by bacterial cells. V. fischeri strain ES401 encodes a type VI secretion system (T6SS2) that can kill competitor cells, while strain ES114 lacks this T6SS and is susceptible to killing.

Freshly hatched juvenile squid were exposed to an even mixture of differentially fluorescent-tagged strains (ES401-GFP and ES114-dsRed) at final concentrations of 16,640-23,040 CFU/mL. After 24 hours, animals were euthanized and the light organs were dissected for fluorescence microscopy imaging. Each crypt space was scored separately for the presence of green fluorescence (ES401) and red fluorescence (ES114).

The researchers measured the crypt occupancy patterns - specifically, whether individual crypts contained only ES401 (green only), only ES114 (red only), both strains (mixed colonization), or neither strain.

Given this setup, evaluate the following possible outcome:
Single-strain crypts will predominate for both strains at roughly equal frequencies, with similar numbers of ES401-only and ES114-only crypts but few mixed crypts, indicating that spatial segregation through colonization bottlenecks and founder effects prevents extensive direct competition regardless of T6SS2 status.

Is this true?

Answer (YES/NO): NO